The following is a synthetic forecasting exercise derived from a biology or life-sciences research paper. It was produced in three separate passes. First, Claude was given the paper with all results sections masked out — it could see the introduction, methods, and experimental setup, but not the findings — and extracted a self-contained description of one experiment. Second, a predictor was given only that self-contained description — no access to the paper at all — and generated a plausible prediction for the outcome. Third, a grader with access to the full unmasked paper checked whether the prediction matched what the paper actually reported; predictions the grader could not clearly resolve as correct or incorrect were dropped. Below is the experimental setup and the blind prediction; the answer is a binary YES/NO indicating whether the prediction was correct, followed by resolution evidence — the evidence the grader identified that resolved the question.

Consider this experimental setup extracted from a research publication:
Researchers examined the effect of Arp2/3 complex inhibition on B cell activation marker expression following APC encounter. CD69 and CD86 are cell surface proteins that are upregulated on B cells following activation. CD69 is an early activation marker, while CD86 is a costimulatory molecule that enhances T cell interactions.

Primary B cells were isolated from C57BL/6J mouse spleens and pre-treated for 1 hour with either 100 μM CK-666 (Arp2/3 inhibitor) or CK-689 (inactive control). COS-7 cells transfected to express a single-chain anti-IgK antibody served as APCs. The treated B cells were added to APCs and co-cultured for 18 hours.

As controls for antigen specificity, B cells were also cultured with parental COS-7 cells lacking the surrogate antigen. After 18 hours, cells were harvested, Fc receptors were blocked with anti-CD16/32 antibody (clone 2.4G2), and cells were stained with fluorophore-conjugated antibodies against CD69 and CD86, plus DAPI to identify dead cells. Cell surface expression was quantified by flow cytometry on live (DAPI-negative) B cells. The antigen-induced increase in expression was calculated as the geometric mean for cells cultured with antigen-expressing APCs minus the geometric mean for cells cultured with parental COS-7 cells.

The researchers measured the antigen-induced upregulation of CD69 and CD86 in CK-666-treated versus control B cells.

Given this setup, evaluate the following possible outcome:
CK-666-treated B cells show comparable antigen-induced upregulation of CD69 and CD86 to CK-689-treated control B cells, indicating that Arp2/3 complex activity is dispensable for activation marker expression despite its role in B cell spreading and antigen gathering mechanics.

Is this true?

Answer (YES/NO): NO